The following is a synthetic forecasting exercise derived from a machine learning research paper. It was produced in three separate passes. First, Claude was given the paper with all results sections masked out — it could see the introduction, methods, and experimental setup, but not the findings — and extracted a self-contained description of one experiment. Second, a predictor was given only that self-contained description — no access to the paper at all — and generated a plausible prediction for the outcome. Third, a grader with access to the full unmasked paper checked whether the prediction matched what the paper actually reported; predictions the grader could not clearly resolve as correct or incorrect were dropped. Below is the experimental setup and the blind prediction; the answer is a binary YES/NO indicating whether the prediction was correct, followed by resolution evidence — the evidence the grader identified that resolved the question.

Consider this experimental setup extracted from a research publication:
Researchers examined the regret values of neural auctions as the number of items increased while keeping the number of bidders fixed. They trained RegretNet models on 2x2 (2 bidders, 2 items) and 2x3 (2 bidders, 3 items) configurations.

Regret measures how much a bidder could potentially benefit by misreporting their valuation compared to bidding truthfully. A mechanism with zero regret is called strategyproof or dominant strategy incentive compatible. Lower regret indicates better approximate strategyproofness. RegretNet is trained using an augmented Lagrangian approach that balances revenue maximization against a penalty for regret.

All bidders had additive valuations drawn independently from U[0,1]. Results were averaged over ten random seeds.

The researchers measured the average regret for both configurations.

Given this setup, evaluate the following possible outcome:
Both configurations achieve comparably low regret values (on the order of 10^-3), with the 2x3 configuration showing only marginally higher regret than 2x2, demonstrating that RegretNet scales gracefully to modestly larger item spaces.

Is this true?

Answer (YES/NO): NO